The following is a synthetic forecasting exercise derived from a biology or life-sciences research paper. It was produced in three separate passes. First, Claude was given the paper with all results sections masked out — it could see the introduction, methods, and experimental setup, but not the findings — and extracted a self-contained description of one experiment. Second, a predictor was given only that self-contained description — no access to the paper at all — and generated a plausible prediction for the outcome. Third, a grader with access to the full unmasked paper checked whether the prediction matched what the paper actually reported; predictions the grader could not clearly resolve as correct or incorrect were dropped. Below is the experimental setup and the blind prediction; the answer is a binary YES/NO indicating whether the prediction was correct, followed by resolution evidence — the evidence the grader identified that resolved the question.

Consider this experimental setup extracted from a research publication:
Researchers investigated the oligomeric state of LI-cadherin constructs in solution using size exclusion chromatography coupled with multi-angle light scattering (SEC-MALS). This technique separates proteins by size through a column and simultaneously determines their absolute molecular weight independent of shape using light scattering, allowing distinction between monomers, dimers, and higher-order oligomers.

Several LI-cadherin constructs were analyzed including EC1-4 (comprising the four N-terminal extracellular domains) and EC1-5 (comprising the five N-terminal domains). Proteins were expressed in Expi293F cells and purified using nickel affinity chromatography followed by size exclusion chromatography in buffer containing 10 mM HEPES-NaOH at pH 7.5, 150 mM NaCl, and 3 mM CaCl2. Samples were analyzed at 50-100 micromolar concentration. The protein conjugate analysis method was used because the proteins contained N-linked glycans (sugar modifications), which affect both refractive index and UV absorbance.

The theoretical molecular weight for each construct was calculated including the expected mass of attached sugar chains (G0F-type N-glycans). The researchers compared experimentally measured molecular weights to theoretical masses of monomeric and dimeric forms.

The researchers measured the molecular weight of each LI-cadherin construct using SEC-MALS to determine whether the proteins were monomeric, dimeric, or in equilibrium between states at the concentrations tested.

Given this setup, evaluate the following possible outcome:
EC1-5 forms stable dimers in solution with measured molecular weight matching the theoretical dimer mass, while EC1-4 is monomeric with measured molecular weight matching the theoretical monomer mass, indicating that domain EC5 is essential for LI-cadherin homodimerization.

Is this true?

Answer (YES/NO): NO